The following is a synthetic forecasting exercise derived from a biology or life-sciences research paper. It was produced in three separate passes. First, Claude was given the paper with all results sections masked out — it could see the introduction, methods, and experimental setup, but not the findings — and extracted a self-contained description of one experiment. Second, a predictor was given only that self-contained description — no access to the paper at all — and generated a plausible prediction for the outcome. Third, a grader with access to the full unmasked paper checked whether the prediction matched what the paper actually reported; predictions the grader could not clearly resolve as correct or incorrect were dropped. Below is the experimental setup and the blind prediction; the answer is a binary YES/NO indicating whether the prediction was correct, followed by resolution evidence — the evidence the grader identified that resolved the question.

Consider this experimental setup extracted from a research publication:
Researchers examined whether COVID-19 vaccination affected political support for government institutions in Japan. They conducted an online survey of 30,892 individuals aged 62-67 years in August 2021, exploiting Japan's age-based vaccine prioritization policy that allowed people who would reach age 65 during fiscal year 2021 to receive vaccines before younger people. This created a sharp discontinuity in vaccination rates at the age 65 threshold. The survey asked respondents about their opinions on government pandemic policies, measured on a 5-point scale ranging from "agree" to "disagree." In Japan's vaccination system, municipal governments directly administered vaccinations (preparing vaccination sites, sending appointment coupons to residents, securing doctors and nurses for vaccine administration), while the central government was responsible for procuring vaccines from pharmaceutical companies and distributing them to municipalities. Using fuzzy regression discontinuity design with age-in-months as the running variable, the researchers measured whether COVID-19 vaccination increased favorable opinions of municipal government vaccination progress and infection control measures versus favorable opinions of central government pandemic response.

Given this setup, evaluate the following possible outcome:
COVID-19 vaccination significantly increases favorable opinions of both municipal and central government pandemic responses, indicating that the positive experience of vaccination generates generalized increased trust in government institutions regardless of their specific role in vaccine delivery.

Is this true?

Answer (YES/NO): NO